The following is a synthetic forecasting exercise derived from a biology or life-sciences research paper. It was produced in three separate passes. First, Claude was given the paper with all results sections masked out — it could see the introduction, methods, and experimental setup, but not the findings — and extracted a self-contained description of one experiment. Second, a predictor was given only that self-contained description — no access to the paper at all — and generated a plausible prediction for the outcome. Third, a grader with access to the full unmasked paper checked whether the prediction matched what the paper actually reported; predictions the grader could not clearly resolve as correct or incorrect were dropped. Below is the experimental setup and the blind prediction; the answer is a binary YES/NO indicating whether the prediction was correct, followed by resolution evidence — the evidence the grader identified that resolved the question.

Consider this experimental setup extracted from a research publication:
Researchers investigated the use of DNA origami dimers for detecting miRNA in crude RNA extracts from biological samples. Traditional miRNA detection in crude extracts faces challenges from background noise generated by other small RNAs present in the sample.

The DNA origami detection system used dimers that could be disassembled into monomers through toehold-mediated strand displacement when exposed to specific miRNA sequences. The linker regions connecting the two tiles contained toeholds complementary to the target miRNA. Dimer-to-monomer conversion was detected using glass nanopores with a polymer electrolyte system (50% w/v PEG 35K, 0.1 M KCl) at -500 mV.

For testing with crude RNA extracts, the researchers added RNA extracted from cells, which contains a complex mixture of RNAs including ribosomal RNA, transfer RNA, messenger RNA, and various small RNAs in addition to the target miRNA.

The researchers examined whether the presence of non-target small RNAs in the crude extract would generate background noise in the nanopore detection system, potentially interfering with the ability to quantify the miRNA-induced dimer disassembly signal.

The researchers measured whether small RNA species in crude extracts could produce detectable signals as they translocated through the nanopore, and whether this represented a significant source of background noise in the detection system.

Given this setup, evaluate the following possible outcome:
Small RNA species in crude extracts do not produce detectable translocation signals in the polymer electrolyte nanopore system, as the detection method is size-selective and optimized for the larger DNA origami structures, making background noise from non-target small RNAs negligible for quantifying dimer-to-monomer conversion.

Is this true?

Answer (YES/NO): NO